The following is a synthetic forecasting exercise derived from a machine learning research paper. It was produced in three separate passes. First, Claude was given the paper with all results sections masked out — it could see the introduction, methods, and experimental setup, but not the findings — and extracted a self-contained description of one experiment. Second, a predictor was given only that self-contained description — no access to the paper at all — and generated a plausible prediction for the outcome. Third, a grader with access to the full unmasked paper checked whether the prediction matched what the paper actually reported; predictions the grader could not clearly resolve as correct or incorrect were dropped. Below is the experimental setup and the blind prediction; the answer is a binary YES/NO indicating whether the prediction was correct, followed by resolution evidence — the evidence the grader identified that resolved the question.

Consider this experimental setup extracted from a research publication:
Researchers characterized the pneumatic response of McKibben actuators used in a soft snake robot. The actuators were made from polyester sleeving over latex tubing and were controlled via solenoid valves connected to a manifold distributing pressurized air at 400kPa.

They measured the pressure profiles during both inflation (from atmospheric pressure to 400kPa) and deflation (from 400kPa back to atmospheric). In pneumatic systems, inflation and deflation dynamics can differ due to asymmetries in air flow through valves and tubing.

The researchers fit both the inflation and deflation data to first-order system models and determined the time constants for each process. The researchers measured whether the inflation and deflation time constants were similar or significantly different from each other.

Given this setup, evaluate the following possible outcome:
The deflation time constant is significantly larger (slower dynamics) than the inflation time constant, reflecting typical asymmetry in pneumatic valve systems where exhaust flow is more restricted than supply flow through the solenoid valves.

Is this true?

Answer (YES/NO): NO